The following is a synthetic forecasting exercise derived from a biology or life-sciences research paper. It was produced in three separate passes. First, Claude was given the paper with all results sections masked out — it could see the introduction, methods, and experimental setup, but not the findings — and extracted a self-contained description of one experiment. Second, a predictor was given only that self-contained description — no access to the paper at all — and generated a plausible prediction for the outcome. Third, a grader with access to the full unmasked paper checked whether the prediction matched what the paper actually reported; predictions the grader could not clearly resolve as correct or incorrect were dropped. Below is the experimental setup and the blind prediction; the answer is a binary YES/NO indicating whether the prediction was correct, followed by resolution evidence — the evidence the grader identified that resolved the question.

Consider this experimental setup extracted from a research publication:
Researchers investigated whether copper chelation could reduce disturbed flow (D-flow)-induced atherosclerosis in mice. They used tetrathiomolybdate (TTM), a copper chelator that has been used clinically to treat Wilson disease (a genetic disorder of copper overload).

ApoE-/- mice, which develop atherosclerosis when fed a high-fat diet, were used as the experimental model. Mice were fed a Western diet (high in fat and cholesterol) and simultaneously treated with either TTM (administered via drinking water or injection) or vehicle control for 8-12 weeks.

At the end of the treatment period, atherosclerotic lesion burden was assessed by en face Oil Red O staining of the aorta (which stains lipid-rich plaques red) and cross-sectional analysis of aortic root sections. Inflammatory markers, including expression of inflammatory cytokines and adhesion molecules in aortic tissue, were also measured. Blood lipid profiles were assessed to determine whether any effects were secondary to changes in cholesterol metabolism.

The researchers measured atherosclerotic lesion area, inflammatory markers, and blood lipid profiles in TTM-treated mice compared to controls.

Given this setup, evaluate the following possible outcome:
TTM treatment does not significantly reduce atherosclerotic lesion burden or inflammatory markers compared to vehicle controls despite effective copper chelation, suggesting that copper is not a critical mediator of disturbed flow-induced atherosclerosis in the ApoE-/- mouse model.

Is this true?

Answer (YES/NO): NO